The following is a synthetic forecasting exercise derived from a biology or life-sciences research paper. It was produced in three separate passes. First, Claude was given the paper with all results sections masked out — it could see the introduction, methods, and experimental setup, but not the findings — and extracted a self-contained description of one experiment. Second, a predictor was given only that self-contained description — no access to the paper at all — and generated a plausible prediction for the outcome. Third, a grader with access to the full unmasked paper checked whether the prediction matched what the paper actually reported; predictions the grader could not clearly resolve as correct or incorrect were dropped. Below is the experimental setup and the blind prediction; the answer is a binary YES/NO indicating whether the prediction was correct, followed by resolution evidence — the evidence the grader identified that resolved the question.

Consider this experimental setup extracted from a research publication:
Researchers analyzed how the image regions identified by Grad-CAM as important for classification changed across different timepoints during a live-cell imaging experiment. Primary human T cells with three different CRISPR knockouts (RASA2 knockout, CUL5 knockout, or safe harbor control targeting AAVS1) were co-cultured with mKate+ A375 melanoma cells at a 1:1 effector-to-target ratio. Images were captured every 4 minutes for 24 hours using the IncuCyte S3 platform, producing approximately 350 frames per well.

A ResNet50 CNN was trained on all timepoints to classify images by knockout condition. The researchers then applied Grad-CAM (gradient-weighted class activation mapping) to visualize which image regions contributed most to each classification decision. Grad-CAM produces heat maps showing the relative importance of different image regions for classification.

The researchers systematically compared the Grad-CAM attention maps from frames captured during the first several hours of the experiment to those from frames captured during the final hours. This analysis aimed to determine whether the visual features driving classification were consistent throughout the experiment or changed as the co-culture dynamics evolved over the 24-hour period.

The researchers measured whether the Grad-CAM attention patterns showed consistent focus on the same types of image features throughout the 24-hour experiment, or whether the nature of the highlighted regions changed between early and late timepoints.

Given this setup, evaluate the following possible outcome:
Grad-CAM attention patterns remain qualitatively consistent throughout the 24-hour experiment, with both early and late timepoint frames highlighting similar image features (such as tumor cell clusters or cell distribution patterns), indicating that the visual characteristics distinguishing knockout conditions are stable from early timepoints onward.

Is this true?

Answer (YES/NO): NO